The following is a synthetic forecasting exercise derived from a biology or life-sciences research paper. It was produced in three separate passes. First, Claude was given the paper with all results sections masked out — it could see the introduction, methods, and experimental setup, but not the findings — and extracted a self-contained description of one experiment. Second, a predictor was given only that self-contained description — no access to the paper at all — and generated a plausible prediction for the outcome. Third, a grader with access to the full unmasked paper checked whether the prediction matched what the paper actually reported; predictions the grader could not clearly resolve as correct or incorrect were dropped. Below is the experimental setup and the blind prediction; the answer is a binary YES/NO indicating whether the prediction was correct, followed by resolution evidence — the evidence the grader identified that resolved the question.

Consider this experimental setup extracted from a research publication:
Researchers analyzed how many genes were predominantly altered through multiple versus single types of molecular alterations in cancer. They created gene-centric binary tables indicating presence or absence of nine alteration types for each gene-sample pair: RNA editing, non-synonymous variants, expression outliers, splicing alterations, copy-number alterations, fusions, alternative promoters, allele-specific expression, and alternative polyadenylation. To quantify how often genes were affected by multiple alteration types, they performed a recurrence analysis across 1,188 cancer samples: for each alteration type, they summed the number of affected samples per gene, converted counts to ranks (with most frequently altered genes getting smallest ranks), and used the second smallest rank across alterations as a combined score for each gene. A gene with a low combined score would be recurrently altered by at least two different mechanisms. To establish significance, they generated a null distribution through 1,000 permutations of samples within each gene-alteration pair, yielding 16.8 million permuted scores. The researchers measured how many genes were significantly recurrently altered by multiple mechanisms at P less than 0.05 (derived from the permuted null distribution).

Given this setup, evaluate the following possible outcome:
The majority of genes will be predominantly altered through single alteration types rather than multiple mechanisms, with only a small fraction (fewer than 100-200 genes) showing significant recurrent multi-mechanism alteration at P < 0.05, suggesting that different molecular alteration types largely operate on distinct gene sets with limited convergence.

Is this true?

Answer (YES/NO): NO